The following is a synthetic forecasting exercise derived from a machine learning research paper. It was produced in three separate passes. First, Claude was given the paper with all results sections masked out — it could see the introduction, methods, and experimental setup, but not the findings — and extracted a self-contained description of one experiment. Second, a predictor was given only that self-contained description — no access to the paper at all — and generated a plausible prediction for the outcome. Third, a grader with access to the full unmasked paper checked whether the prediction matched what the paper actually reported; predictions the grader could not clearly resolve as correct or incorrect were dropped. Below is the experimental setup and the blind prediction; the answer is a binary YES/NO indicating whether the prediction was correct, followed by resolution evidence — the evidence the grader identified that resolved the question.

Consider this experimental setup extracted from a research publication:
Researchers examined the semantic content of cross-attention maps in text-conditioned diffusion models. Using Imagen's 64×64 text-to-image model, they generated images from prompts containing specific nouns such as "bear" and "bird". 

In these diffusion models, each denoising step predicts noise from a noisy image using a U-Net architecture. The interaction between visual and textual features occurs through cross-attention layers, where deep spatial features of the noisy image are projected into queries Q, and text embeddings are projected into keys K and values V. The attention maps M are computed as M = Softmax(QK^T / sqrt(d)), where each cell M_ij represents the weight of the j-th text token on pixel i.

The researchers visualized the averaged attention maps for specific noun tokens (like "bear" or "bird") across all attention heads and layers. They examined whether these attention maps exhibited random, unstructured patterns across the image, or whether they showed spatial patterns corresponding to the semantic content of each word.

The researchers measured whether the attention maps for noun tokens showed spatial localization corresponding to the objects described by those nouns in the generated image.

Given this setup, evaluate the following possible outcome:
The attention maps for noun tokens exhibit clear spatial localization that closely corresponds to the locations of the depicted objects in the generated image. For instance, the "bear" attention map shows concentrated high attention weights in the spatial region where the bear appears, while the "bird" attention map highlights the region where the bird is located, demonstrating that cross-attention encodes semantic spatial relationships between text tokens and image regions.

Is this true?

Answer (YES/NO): YES